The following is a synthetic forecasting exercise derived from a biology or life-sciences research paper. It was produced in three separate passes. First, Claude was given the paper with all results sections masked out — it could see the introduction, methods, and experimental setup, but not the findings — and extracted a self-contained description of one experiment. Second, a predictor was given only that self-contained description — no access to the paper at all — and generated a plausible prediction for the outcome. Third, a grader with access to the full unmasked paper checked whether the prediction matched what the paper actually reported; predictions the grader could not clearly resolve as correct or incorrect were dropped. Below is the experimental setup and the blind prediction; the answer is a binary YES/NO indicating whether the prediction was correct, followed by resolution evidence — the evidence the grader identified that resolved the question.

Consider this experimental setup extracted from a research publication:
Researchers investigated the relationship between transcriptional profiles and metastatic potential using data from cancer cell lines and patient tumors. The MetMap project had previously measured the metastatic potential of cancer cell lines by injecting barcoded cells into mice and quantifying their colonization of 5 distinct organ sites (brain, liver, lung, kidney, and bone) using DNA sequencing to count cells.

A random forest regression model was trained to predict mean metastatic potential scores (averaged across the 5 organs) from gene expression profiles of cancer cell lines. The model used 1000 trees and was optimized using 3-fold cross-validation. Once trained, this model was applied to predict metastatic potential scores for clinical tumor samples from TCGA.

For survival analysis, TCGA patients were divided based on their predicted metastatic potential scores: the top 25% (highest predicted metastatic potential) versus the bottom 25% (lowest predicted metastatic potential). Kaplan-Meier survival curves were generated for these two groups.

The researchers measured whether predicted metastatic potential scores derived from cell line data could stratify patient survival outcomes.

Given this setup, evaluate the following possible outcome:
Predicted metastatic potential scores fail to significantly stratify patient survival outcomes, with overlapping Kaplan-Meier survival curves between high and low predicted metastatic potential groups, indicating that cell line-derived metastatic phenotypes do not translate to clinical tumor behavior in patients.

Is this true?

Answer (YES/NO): NO